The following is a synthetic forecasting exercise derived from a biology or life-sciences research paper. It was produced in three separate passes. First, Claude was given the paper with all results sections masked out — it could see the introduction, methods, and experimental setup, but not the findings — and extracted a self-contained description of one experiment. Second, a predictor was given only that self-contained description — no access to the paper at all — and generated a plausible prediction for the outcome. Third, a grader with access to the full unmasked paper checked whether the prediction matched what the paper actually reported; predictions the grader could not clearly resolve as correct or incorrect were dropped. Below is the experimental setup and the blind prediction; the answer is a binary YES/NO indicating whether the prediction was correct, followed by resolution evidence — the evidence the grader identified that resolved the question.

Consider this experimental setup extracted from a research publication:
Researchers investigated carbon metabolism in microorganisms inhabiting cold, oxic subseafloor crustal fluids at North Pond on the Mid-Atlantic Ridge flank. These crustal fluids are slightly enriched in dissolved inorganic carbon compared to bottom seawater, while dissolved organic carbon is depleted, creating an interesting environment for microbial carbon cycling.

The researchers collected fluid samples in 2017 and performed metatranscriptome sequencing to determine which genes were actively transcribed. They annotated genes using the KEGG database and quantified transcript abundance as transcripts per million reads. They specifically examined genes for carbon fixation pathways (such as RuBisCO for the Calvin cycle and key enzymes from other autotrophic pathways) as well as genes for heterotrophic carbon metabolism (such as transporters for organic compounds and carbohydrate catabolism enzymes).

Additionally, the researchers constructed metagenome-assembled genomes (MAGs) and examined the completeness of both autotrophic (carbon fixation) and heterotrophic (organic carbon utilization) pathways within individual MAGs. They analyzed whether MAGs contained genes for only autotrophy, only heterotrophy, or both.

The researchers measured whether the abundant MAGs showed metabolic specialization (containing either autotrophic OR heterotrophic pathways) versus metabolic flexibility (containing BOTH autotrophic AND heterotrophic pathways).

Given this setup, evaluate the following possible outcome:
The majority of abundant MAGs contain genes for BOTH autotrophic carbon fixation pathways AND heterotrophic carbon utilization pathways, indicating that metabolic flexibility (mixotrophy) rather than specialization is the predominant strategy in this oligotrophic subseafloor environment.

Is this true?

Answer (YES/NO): NO